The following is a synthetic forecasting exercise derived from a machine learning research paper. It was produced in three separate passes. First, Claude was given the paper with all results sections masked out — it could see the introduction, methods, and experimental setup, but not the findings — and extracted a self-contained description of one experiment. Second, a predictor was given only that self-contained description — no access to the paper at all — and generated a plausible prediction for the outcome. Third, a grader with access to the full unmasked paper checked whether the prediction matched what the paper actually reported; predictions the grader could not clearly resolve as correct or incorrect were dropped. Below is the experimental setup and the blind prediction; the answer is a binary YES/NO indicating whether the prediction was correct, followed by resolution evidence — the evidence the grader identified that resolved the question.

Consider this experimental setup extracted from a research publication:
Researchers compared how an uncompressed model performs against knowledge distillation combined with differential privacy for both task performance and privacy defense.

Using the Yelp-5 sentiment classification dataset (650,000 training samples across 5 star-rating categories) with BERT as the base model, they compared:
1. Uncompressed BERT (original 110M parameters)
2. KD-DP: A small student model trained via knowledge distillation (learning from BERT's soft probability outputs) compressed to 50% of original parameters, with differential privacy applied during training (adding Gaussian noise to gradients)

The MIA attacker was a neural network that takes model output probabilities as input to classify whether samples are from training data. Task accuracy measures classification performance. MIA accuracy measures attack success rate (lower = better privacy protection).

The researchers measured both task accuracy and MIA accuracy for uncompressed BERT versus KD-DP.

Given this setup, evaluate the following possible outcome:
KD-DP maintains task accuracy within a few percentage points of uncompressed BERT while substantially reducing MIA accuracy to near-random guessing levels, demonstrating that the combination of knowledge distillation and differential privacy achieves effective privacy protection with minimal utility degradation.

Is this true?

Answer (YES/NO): NO